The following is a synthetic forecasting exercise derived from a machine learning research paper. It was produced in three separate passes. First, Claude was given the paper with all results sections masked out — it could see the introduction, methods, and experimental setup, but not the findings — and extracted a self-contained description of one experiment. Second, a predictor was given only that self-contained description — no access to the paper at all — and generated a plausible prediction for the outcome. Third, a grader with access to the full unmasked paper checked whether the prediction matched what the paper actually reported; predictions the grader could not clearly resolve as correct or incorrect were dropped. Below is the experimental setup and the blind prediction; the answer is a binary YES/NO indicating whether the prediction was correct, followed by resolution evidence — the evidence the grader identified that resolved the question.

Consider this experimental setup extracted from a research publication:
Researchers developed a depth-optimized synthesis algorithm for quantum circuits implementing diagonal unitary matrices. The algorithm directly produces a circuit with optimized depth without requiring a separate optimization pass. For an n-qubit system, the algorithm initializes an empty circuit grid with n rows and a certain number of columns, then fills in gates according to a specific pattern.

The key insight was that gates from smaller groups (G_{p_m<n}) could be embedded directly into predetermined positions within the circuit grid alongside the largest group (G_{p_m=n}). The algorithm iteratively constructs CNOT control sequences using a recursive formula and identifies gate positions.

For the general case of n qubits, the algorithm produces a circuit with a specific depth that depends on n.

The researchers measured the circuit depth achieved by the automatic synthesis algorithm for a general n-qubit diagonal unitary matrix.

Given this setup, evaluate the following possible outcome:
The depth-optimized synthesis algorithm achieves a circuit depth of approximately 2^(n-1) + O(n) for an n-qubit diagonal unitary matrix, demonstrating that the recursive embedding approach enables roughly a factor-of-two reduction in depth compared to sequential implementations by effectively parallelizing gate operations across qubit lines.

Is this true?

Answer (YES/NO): NO